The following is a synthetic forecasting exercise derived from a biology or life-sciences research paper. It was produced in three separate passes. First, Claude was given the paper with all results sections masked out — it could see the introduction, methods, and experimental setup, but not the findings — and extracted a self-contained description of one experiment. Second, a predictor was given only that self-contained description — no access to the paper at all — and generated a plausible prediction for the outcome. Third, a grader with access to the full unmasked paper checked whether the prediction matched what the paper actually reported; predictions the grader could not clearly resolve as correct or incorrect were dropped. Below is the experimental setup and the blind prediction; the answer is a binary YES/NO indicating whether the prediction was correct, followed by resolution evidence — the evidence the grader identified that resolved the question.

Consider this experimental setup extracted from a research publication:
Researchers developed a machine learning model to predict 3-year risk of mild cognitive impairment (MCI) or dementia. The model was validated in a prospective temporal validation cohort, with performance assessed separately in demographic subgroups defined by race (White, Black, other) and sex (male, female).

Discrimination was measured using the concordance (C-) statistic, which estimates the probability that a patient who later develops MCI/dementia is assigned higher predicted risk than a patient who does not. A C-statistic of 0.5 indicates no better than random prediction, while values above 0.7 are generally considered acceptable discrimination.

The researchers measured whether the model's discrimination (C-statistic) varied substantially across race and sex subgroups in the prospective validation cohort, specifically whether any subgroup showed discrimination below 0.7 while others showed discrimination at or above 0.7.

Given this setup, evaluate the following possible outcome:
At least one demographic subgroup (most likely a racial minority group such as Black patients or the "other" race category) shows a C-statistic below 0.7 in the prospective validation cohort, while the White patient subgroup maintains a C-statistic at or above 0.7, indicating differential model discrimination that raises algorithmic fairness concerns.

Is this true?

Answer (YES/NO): NO